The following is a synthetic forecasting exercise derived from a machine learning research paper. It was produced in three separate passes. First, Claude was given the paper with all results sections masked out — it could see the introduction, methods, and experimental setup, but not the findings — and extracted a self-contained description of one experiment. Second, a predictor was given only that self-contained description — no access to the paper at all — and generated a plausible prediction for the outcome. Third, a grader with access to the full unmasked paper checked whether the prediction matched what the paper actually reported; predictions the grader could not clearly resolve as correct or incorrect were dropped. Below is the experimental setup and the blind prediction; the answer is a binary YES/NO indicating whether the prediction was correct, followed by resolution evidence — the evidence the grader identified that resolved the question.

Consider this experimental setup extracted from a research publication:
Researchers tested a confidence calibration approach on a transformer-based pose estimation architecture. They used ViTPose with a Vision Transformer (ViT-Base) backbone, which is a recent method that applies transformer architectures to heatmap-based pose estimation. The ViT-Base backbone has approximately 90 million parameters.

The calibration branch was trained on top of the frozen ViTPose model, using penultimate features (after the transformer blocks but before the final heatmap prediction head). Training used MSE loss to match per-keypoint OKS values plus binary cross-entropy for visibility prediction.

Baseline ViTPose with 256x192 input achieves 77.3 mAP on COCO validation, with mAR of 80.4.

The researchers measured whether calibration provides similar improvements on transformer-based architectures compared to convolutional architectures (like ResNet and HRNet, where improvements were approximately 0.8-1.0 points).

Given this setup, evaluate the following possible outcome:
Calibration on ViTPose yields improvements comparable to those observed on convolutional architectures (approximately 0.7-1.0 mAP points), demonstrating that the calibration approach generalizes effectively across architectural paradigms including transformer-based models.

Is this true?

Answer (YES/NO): YES